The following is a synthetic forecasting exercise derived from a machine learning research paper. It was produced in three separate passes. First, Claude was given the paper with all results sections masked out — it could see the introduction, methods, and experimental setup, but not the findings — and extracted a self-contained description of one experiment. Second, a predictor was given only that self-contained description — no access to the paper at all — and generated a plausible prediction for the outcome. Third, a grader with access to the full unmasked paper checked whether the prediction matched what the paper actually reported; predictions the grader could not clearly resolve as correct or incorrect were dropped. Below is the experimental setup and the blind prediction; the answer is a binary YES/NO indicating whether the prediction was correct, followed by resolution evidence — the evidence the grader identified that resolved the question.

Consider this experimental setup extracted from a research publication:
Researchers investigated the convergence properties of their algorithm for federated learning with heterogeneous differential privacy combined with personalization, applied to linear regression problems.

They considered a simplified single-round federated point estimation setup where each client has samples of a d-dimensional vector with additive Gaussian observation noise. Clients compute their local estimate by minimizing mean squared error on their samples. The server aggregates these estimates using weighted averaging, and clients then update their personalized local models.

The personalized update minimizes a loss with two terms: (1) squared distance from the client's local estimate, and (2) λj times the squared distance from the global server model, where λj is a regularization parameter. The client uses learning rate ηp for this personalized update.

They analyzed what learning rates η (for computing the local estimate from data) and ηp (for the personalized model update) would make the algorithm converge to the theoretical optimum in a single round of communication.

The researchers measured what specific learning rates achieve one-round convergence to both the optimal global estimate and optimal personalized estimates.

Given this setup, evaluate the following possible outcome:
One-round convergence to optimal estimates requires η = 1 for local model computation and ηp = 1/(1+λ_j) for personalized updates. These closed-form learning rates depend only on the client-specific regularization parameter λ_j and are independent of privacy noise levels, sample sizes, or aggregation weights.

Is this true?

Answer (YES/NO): YES